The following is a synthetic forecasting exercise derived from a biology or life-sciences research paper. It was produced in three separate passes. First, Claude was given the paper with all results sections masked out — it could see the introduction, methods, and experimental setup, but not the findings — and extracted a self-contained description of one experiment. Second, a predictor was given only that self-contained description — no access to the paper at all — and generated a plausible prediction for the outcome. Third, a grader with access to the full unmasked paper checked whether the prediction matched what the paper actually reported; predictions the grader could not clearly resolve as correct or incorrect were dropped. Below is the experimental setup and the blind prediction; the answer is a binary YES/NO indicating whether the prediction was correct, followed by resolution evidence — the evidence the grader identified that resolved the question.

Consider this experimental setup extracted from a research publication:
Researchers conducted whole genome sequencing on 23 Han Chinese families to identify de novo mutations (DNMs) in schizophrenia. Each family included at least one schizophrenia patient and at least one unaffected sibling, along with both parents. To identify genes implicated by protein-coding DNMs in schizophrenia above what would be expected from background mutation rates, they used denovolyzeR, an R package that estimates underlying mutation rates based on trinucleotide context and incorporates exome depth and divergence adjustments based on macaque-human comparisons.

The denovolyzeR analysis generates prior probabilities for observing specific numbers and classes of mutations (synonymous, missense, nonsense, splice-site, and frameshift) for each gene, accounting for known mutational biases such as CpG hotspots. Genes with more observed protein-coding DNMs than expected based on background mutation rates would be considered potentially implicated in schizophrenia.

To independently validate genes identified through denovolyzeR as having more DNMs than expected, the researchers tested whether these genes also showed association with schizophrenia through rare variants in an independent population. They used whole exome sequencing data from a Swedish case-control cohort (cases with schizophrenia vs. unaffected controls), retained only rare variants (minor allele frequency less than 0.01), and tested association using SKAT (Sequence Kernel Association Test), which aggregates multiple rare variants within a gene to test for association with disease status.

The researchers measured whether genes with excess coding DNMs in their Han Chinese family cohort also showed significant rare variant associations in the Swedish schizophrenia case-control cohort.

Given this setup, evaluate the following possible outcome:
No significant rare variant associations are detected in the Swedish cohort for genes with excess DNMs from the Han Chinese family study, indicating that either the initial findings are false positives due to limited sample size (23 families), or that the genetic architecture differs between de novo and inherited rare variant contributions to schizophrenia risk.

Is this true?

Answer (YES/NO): NO